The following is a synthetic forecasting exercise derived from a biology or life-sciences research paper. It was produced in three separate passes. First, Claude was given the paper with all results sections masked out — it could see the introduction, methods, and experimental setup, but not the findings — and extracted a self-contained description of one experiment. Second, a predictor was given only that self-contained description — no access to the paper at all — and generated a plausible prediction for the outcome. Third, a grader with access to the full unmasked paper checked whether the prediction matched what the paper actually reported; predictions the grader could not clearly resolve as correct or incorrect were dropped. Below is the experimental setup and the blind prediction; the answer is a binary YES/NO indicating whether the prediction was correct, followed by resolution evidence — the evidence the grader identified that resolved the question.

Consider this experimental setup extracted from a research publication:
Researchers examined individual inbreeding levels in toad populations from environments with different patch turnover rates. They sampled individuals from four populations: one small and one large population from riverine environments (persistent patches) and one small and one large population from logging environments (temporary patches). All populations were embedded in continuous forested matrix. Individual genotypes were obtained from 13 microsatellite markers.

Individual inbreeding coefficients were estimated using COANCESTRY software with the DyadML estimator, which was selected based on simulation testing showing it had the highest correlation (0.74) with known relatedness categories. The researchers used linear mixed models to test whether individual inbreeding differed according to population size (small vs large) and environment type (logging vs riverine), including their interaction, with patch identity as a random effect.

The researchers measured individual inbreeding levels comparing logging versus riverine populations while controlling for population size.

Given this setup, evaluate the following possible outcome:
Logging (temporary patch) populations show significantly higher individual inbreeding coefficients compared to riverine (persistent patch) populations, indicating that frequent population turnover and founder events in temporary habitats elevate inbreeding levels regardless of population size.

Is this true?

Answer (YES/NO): NO